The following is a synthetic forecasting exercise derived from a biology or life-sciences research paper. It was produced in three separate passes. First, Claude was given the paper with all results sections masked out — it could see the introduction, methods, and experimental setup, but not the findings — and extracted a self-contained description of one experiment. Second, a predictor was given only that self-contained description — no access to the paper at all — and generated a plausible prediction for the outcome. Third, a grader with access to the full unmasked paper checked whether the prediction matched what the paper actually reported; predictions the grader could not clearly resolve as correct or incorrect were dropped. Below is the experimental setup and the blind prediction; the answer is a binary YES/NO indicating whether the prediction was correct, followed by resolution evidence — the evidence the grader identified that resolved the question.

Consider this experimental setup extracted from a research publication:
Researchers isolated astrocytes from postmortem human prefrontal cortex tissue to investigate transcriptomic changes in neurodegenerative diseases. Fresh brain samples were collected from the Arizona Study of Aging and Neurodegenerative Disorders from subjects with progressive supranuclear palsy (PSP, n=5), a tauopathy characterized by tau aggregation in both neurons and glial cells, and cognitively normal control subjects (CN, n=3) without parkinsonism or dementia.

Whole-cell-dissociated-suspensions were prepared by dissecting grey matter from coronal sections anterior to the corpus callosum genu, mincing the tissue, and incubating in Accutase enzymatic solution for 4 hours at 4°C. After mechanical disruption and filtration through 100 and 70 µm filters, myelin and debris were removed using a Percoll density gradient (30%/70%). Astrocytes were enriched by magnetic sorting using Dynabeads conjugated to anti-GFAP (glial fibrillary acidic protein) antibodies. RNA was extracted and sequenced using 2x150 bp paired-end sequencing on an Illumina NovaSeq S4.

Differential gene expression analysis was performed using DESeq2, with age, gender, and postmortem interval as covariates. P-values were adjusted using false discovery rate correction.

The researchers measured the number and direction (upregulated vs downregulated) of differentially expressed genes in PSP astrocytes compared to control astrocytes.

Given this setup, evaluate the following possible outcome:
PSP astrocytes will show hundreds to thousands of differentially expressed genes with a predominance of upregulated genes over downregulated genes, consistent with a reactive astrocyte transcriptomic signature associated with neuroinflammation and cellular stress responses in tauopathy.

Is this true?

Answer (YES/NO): YES